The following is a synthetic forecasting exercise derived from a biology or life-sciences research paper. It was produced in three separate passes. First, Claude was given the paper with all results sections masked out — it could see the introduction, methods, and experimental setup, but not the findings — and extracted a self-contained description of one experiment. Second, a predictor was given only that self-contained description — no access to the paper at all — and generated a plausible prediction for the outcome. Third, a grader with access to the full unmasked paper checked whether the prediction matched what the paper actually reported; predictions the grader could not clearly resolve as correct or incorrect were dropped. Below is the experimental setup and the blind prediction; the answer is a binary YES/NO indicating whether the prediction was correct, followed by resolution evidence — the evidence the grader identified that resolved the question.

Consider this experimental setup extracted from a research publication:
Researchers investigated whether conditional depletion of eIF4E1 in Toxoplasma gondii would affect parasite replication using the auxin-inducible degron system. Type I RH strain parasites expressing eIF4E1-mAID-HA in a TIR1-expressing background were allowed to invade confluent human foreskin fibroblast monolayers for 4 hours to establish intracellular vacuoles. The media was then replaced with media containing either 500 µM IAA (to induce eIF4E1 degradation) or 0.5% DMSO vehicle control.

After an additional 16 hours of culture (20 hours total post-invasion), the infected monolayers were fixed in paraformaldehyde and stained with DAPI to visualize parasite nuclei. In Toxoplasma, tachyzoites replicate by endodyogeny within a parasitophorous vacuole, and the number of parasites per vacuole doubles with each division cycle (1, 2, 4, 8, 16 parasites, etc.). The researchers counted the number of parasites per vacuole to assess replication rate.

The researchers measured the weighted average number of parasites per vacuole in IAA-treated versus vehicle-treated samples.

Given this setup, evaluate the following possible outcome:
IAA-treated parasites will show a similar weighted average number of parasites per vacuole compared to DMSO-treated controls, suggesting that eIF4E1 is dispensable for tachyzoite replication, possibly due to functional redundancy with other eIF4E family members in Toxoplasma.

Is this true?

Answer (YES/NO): NO